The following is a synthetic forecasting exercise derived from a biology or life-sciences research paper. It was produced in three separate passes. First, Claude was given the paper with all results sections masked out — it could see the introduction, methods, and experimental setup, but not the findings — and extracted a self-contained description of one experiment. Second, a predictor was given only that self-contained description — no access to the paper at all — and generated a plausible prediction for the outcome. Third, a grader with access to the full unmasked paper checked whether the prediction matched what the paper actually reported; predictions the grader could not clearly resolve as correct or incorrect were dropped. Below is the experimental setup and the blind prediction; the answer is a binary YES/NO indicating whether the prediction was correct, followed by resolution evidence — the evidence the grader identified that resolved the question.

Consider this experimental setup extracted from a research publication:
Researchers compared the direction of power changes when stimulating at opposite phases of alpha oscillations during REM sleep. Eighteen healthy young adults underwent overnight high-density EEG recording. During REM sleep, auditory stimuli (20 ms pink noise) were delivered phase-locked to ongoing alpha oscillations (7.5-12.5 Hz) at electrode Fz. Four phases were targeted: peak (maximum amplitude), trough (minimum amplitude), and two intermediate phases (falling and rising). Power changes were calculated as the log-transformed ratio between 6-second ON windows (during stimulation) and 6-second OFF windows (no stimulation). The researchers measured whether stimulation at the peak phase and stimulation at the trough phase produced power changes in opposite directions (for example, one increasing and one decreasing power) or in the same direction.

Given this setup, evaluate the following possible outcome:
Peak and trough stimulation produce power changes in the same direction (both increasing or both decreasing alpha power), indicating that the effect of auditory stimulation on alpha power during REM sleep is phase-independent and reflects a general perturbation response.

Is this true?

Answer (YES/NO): NO